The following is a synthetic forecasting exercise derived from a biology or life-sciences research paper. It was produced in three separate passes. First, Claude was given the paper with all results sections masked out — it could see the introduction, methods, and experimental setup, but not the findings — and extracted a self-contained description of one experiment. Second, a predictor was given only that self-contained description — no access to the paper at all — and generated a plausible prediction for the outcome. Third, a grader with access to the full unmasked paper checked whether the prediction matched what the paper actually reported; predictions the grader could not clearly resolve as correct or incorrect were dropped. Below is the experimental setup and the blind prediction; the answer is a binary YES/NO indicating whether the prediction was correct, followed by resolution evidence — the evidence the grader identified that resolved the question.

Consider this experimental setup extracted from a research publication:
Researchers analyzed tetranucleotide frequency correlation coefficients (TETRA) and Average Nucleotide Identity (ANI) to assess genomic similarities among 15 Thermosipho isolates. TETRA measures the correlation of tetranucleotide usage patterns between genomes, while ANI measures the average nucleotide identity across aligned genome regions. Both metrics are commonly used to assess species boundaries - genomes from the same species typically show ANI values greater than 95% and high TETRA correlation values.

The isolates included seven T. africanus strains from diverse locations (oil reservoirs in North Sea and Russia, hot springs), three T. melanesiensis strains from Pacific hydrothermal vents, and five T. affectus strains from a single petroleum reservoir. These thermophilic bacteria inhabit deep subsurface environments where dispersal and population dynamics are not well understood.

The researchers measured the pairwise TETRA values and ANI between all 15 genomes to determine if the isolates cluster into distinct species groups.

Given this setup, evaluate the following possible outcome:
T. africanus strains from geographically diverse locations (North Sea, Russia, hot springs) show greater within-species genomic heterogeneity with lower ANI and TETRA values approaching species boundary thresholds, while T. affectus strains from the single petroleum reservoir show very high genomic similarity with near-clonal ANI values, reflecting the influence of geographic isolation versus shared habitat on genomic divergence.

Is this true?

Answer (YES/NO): NO